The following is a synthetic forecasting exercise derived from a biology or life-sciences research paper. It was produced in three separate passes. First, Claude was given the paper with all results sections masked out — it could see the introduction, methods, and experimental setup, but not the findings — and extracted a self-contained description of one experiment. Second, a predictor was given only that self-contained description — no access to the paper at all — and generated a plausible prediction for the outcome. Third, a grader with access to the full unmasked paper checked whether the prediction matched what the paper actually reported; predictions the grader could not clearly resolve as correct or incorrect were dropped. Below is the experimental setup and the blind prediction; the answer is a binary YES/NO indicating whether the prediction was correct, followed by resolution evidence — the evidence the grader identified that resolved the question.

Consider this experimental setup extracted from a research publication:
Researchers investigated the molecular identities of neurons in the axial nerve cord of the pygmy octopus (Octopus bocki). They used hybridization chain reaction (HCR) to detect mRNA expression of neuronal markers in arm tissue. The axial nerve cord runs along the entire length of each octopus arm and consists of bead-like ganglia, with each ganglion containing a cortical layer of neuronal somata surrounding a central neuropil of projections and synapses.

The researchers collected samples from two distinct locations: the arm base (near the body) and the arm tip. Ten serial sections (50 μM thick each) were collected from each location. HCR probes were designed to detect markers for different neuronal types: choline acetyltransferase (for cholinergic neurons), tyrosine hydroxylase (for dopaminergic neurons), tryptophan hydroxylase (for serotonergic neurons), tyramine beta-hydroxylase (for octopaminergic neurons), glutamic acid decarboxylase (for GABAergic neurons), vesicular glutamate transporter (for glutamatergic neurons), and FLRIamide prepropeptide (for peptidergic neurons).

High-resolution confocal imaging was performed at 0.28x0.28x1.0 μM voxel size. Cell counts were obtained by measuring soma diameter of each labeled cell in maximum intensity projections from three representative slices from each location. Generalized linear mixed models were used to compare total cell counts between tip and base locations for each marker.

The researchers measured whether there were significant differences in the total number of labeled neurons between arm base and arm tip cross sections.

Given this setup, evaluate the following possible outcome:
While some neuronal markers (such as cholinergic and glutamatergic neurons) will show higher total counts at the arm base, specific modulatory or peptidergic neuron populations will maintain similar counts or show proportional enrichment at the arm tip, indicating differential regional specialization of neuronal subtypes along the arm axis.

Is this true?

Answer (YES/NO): NO